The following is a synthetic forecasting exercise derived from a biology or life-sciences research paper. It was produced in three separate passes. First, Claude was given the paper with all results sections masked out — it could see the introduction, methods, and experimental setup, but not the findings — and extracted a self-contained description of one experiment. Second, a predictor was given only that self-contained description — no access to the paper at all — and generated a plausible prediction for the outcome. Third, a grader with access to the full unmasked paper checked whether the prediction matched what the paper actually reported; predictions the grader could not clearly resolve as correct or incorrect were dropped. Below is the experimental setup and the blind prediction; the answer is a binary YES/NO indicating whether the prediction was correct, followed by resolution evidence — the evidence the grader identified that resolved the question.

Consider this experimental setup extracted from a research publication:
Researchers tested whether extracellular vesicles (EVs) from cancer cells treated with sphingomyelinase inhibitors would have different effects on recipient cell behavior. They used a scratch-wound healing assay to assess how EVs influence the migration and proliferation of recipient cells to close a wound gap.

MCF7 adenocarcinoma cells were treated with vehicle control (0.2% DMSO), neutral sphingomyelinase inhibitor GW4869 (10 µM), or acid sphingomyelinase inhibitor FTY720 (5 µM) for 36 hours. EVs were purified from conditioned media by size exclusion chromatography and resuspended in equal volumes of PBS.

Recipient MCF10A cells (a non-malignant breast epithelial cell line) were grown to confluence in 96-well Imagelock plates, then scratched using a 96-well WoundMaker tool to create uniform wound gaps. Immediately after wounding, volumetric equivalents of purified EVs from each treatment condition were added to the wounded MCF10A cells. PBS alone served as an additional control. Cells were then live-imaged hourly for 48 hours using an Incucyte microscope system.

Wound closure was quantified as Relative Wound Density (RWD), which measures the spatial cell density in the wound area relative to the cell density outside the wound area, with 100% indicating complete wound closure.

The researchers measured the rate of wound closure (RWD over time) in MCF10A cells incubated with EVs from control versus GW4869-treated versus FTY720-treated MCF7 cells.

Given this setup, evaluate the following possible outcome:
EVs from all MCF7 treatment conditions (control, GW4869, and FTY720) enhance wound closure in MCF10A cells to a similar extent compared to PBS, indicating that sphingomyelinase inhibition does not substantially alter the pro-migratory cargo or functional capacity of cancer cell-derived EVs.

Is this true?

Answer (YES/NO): NO